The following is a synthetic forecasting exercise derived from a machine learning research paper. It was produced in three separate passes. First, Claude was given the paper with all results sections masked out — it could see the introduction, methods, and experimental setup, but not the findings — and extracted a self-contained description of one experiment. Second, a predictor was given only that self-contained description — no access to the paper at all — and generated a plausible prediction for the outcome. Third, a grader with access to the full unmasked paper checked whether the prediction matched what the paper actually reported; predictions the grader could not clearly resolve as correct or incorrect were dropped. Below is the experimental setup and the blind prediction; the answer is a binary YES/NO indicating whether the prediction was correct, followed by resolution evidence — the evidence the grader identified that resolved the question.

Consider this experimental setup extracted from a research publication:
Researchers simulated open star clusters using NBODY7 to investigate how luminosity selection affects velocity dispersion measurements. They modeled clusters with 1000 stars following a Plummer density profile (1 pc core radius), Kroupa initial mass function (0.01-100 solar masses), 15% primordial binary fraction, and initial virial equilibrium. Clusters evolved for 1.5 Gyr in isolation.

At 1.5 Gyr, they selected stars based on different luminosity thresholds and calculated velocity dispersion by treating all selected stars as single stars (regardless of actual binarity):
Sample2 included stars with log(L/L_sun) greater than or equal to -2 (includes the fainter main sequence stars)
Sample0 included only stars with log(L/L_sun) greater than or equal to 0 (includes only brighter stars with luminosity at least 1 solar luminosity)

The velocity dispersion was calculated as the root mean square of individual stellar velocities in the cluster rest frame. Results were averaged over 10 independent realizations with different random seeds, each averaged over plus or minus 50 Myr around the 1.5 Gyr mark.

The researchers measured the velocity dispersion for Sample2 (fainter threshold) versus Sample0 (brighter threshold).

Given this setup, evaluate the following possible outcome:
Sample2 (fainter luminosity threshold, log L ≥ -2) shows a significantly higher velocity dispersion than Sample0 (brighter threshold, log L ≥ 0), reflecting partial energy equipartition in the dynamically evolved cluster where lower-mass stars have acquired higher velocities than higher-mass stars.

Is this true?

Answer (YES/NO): NO